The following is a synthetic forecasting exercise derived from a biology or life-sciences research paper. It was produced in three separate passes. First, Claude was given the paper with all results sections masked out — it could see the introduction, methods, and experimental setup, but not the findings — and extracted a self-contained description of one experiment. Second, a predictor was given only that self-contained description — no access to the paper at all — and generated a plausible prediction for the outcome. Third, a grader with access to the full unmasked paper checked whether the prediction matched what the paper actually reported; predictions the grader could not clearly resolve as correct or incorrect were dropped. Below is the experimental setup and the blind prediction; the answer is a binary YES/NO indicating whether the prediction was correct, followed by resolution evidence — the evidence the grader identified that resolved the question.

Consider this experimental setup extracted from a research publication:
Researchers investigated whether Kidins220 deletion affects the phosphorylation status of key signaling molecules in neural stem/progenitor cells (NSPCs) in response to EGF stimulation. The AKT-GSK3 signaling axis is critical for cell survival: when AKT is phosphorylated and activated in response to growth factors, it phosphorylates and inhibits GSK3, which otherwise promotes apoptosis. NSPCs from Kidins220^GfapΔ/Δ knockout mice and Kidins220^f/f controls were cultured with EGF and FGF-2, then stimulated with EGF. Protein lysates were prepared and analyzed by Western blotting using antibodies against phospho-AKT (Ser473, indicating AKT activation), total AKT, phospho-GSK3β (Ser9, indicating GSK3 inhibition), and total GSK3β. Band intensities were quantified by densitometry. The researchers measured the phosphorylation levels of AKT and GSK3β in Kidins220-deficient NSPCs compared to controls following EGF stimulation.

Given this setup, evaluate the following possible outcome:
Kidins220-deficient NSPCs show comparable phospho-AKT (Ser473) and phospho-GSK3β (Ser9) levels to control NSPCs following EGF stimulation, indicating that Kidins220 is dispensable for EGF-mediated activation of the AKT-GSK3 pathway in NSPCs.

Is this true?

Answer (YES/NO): NO